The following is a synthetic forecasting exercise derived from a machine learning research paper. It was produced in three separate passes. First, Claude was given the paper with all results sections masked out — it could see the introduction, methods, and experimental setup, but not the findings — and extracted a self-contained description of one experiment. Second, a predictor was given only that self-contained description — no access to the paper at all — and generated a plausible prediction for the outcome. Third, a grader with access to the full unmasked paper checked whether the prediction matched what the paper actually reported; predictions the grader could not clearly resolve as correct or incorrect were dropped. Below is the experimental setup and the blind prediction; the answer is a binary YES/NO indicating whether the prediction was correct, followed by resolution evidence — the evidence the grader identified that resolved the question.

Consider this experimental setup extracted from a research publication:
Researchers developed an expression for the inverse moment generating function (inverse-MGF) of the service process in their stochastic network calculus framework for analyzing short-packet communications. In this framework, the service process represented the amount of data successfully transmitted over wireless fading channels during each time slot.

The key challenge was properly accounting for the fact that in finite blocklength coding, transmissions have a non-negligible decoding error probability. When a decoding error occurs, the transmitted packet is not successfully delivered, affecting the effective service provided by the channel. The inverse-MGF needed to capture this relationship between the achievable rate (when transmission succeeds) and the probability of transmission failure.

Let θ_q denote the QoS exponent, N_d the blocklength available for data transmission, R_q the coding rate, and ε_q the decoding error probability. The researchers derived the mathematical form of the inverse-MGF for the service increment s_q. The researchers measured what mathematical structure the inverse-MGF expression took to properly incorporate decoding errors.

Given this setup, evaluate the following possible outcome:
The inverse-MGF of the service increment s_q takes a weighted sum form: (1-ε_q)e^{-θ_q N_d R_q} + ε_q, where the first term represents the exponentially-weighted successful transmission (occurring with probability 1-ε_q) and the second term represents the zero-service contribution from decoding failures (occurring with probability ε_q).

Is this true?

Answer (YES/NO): NO